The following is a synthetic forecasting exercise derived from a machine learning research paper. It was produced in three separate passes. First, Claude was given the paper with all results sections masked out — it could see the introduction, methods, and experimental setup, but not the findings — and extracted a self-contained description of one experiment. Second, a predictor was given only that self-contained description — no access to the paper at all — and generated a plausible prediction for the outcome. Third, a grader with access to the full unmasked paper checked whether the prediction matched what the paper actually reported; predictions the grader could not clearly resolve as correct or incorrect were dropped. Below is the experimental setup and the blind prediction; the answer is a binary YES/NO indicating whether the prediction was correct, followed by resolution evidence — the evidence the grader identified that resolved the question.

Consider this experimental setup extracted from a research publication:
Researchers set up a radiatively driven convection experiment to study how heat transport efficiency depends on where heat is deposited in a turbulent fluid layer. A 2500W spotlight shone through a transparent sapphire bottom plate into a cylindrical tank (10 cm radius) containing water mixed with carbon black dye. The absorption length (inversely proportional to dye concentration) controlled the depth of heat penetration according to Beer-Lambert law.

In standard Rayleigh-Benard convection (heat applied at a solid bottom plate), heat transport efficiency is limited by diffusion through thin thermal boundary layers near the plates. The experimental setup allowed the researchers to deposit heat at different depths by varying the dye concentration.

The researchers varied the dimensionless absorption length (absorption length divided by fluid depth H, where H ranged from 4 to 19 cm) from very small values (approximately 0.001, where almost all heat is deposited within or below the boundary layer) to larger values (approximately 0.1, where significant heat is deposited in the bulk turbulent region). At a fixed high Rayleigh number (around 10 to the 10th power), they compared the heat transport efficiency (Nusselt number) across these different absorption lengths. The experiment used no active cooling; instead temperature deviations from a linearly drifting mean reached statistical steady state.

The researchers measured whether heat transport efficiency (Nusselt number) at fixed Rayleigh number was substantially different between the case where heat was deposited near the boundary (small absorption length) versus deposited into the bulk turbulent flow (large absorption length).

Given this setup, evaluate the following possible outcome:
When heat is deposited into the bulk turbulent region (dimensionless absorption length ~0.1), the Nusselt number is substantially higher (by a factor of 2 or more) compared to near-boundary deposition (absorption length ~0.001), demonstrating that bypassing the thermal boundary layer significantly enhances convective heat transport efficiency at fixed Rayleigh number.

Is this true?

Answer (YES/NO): YES